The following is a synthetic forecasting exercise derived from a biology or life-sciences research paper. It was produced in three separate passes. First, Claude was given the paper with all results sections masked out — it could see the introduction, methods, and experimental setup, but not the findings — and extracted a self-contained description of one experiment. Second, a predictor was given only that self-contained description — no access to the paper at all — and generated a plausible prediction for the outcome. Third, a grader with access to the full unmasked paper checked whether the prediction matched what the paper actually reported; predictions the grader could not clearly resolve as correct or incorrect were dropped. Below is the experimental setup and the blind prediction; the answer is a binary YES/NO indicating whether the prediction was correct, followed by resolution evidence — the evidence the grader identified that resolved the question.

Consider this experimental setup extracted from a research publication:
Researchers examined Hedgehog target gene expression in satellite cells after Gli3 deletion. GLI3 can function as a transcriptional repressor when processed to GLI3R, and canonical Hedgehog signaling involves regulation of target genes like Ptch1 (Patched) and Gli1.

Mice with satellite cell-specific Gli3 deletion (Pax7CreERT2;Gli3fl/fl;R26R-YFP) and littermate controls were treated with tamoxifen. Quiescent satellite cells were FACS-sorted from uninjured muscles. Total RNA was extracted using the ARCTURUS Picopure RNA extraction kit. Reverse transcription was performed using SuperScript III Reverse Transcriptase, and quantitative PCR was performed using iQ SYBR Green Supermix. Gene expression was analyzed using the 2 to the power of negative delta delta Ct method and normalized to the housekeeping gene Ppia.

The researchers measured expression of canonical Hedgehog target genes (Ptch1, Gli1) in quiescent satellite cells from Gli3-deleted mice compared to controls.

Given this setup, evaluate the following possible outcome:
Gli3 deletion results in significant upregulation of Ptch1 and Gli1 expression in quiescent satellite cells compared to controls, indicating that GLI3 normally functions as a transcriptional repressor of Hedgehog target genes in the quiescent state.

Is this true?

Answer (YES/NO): NO